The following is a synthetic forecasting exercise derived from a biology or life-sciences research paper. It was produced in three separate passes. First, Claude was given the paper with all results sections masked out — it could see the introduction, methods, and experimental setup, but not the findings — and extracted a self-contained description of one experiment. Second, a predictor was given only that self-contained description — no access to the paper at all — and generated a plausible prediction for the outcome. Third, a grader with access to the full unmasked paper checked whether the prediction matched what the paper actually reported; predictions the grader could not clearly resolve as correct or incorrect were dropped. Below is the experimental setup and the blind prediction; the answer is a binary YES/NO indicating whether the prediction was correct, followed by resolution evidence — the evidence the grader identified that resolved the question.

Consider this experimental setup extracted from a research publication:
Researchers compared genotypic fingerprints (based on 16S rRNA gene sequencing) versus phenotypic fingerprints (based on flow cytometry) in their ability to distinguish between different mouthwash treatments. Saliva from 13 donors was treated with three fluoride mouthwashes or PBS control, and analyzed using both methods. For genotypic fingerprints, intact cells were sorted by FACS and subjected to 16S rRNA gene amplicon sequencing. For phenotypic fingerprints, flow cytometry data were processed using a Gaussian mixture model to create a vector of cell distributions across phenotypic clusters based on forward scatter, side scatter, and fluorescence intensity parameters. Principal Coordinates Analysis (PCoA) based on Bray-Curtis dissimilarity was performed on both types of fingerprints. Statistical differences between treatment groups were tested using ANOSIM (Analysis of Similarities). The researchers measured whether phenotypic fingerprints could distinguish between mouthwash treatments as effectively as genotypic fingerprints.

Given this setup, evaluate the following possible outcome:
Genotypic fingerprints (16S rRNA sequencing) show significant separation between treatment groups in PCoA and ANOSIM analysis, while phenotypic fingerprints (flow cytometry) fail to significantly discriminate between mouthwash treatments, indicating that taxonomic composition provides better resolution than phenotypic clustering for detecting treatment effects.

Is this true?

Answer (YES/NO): NO